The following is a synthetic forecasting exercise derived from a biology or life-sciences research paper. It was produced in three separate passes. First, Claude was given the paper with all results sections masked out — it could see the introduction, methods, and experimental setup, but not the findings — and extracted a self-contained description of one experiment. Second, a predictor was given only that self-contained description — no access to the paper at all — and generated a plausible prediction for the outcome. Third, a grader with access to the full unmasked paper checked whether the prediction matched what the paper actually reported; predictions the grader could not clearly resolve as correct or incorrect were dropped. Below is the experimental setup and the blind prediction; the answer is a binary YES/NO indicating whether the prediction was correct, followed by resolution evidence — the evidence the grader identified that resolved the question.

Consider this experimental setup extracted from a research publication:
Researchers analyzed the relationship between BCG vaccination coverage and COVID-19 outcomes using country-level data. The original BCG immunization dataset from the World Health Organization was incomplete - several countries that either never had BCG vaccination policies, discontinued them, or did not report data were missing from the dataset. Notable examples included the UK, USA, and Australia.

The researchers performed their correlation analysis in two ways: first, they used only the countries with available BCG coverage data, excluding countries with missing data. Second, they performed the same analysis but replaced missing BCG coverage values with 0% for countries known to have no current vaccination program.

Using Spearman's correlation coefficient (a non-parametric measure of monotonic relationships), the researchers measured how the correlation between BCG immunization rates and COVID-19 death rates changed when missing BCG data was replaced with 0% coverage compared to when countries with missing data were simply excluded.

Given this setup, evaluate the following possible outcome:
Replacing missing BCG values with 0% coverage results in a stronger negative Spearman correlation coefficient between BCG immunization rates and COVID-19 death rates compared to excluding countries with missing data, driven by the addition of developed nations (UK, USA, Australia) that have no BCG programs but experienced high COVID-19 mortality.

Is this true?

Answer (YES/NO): YES